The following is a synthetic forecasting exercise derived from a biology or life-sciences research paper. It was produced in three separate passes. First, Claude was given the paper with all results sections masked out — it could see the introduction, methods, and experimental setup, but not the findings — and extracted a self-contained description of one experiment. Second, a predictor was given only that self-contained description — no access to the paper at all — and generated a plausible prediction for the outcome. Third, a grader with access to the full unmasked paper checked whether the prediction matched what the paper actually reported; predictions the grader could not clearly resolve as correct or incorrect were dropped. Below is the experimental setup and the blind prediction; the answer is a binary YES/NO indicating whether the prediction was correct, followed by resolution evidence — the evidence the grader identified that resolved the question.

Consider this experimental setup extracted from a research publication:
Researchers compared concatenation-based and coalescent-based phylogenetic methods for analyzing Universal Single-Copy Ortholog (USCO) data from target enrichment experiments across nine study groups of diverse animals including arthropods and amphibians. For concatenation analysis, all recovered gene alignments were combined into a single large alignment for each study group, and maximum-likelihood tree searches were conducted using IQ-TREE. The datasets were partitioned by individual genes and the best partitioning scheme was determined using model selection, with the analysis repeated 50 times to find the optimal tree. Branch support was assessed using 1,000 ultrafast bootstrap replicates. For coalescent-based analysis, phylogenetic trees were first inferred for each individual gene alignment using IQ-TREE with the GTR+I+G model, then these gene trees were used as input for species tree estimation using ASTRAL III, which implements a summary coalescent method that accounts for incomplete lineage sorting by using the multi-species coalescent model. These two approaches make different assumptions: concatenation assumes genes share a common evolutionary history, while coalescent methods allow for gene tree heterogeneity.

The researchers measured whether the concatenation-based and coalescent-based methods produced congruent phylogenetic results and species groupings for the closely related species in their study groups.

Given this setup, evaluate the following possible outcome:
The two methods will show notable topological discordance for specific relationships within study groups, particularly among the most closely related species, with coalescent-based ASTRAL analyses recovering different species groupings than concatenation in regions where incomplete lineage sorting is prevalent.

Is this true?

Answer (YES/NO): NO